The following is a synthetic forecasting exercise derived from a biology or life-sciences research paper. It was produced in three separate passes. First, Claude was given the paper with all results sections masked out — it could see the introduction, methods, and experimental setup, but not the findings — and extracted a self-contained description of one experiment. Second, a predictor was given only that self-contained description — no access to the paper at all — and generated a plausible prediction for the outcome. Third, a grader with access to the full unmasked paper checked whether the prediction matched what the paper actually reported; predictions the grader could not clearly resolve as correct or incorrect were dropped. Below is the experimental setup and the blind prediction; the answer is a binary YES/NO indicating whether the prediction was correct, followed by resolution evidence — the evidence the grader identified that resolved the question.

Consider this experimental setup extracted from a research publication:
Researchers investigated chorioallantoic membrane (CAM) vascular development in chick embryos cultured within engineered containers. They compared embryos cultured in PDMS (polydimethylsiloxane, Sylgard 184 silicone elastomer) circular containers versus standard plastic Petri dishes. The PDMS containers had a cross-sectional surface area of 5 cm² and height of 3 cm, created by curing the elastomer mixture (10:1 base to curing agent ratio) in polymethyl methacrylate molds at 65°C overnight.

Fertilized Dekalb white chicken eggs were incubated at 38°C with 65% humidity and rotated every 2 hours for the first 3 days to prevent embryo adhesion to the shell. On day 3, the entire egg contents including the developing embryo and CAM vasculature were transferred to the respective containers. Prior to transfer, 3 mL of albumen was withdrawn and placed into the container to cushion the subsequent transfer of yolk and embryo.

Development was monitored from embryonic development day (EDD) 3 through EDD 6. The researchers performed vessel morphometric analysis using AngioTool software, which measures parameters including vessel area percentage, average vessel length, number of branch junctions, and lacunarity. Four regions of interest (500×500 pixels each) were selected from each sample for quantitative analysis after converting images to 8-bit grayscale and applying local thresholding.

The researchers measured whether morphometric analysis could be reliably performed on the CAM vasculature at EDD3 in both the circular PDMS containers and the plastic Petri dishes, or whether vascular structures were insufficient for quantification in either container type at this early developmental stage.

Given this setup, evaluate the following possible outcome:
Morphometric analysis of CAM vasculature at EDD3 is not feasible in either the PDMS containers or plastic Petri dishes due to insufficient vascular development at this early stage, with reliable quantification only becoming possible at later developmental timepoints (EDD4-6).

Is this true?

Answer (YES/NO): NO